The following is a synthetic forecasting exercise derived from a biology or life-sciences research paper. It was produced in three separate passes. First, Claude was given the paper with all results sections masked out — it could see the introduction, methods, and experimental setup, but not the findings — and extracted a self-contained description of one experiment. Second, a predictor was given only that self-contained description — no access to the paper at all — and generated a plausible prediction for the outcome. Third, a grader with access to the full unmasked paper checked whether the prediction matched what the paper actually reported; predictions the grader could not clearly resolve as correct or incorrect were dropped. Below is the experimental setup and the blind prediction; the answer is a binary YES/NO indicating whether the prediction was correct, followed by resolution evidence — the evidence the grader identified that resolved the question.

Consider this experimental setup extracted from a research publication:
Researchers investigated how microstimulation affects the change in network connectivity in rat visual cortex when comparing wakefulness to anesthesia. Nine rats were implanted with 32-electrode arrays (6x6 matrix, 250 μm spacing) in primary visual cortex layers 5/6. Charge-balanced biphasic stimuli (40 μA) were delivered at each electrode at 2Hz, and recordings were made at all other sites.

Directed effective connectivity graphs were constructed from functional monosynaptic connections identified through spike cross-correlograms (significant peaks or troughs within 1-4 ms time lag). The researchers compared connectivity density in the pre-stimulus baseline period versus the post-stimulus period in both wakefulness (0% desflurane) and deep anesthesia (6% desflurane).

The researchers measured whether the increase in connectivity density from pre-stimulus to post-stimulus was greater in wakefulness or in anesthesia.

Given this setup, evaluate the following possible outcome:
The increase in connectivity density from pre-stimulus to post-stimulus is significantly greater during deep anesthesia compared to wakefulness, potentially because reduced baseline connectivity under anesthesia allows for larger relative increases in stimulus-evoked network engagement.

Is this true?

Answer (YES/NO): YES